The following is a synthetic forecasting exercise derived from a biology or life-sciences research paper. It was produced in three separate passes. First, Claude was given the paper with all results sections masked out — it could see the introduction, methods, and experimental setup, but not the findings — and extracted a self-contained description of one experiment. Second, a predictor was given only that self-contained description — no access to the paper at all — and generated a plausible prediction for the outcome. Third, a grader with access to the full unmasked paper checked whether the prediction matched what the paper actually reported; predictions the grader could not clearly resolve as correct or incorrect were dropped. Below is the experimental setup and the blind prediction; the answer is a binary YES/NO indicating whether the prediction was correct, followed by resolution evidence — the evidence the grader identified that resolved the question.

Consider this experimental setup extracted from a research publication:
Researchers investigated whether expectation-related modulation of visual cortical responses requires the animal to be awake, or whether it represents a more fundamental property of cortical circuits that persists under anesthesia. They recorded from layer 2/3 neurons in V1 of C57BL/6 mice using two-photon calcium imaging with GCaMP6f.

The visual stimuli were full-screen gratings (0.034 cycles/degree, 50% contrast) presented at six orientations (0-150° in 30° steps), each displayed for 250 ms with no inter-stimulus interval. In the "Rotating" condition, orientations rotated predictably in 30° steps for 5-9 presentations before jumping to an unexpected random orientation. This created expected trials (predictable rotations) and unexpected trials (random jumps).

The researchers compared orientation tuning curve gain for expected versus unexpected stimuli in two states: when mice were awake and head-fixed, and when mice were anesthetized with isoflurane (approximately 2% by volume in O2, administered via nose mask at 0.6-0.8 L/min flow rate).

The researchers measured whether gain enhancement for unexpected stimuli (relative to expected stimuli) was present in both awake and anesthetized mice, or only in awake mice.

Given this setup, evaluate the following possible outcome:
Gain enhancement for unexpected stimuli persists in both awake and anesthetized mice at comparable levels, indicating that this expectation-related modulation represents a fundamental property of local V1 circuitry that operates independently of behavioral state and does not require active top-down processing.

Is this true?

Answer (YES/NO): YES